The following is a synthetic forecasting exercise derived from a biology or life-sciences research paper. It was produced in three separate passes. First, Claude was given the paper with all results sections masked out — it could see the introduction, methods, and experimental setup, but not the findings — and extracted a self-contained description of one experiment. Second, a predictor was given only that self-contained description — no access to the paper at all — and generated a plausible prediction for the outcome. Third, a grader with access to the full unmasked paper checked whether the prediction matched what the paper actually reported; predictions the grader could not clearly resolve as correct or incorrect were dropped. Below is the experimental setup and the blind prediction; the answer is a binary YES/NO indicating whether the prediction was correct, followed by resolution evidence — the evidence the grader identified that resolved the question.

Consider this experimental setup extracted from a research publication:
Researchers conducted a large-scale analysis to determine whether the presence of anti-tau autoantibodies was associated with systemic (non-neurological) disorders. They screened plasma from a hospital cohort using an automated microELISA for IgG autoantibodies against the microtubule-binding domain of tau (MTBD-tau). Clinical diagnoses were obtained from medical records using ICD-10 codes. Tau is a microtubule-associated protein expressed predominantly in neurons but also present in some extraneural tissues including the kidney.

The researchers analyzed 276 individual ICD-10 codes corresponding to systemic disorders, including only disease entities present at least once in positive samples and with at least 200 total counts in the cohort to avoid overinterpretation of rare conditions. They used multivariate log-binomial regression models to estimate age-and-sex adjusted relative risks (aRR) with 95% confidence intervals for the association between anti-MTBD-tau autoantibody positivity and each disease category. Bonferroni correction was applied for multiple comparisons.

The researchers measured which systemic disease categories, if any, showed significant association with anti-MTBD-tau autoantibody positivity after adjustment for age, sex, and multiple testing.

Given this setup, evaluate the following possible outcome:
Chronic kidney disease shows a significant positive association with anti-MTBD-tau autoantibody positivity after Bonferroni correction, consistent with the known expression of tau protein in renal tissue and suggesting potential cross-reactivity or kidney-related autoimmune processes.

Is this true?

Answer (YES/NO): YES